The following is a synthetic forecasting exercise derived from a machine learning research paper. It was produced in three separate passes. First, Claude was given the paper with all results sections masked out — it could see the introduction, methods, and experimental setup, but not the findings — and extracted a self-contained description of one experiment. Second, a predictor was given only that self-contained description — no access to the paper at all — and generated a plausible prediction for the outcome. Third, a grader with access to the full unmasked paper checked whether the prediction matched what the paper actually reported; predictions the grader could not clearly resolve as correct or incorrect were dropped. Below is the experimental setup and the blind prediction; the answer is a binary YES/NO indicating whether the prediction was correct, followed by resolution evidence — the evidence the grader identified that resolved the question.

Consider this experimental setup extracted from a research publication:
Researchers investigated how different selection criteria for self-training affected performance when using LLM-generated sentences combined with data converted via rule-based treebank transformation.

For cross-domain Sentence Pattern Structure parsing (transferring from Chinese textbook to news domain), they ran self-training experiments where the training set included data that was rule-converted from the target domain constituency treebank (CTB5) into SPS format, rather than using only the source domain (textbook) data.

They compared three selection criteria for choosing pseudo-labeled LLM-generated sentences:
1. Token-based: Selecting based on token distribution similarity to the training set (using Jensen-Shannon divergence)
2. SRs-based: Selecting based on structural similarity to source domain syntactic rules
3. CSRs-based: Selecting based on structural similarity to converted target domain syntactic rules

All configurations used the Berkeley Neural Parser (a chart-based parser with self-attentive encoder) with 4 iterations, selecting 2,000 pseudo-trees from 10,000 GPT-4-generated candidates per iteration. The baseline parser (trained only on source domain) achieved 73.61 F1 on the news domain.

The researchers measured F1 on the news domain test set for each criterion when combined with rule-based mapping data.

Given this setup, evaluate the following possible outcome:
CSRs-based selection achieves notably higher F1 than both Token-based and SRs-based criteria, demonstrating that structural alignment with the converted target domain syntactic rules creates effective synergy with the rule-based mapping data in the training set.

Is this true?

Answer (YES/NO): NO